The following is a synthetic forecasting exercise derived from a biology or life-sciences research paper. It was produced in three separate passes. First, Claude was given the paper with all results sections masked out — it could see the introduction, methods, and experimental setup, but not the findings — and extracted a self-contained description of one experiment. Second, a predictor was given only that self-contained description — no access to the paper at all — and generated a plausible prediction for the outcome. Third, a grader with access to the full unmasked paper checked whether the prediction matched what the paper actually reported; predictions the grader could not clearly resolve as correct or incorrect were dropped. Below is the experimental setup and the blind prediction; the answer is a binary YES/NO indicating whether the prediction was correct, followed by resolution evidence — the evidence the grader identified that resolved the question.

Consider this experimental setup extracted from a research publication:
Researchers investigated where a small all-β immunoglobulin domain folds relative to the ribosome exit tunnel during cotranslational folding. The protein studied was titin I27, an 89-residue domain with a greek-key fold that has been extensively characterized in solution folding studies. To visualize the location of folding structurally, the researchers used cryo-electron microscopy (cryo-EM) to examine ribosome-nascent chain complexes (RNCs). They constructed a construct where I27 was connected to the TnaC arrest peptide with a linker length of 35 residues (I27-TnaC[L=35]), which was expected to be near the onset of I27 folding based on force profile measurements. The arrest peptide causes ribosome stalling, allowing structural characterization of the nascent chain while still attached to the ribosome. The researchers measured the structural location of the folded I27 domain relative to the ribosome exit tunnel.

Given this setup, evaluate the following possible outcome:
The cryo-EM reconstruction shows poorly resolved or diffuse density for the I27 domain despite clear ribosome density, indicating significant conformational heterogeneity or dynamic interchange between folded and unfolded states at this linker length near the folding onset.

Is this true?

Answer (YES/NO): NO